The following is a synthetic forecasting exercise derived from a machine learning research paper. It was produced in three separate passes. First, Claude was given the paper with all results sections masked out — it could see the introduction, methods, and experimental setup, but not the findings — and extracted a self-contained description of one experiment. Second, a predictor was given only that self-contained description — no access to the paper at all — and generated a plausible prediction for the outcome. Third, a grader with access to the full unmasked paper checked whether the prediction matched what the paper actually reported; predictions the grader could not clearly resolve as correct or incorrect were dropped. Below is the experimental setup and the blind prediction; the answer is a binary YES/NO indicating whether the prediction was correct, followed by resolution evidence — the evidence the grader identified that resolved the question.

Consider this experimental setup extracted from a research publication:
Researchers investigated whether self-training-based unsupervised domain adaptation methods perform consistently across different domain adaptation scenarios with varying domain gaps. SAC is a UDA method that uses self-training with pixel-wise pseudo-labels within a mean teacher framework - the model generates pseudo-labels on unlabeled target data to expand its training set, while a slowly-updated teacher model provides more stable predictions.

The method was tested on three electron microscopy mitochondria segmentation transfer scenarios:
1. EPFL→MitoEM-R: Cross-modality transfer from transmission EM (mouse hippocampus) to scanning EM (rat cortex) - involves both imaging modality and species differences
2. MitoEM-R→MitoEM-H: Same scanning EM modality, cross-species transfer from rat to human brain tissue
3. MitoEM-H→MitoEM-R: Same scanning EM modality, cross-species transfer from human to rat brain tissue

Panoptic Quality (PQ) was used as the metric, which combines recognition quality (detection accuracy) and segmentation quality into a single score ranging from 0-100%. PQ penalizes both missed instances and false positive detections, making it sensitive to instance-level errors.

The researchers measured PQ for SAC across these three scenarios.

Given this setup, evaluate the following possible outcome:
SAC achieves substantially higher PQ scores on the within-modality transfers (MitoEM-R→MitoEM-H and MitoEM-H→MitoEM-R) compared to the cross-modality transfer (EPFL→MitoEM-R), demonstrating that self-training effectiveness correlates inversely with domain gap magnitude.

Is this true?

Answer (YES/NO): NO